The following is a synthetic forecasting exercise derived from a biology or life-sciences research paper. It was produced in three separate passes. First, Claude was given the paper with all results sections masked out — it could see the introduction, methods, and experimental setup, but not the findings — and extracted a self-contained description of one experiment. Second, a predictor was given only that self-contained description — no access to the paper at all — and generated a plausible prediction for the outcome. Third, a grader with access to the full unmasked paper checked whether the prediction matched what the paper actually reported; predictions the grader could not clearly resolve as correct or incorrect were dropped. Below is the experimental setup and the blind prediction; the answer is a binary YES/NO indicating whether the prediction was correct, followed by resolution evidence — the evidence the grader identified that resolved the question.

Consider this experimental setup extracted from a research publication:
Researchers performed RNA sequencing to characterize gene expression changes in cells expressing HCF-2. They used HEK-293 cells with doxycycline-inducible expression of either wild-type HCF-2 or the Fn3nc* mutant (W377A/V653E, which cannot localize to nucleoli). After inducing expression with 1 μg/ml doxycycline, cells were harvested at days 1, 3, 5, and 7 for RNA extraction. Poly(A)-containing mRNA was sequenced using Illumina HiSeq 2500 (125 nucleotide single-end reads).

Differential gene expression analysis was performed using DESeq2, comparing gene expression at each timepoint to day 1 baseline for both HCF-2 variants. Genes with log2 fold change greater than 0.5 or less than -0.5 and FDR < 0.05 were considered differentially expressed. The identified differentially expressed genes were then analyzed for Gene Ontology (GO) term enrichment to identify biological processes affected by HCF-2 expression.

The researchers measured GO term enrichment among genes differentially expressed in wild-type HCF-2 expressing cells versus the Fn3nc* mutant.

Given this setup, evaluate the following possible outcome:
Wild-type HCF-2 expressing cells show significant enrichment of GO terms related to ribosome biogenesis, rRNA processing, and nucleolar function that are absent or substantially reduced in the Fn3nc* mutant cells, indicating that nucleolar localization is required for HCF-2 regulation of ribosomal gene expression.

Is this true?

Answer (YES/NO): NO